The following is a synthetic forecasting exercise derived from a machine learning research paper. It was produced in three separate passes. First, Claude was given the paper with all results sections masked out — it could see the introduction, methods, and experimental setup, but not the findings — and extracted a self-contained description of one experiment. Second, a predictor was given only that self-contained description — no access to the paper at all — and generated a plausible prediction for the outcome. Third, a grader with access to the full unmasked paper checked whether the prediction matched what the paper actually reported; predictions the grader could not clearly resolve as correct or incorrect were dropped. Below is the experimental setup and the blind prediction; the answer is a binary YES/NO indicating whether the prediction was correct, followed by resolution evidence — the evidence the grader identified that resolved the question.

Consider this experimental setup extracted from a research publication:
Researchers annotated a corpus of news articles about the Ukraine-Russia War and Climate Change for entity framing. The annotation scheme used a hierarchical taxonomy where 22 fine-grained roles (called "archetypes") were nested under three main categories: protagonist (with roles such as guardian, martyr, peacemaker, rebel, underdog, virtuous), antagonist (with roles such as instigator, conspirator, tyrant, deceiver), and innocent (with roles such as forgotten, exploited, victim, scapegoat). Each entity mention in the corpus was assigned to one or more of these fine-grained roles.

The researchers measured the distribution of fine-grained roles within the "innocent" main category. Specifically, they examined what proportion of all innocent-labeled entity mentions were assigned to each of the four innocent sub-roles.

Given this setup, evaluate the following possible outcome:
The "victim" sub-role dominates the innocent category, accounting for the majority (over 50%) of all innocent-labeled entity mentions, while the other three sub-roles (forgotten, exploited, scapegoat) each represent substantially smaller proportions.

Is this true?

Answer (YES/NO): YES